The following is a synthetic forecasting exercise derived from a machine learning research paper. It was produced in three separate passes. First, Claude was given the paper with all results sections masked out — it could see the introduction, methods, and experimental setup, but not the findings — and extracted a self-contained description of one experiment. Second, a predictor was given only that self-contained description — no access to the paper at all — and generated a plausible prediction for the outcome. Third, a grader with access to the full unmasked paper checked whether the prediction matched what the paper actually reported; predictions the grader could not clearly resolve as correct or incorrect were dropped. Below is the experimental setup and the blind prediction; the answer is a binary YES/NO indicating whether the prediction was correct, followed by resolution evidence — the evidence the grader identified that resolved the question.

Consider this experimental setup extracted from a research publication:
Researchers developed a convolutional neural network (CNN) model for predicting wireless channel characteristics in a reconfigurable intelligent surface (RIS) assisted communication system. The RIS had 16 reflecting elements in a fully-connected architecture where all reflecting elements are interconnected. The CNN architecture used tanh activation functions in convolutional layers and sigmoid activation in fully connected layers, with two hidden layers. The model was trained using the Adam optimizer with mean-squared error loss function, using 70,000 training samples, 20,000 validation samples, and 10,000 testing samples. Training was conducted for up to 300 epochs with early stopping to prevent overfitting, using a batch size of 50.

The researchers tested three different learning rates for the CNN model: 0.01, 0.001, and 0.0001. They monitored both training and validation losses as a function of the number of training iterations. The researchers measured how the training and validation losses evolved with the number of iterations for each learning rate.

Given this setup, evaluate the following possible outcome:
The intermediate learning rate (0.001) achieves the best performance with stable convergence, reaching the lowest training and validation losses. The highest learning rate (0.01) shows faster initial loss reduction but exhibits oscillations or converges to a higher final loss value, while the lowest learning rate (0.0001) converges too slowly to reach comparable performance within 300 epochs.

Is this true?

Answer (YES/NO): NO